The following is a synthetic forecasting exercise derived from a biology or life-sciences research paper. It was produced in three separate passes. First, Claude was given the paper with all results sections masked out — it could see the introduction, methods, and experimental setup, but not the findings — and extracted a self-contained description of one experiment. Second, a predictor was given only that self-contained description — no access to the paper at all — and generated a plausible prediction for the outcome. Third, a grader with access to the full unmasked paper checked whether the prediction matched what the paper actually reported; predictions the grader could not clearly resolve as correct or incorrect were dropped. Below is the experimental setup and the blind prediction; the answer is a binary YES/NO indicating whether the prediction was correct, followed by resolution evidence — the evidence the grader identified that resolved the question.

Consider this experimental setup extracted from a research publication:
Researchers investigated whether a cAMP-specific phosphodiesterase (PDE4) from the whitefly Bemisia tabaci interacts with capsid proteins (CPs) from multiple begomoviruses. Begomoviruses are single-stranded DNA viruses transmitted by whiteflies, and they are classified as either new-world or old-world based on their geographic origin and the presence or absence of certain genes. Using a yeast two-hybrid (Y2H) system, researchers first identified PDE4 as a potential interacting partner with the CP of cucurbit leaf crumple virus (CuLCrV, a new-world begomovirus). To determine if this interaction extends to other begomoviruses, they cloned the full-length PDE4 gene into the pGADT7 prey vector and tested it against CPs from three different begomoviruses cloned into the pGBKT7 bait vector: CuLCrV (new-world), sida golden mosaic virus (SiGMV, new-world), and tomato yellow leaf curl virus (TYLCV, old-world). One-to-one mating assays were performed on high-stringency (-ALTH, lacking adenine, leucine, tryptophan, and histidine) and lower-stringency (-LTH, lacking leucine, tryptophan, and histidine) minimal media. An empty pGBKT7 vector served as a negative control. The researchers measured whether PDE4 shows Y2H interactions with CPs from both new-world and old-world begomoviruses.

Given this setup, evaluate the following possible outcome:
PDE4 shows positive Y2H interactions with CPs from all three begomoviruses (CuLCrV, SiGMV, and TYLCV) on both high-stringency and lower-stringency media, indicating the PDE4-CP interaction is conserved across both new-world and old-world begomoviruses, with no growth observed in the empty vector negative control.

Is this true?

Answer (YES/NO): NO